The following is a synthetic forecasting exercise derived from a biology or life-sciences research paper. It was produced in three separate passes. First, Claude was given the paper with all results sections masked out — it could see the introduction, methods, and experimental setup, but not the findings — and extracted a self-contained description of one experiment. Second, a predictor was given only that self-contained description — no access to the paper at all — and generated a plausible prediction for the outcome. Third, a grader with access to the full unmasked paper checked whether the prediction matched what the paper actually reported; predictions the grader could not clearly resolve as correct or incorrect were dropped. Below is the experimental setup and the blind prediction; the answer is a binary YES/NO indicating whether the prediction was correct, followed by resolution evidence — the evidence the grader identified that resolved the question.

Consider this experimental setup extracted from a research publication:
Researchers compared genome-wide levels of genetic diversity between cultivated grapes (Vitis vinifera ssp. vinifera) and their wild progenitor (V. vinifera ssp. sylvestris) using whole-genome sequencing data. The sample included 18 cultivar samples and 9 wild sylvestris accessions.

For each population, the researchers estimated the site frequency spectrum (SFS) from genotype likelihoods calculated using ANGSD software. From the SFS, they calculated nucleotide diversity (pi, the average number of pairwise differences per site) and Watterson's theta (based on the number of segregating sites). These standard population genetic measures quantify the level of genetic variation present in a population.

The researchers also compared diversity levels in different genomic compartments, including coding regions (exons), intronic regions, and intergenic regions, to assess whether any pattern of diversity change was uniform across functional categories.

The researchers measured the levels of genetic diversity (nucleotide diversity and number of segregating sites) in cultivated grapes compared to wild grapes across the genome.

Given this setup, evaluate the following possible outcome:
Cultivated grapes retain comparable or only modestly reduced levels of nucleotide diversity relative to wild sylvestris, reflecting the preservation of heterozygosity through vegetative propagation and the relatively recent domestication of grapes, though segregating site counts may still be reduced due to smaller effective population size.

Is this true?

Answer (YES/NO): YES